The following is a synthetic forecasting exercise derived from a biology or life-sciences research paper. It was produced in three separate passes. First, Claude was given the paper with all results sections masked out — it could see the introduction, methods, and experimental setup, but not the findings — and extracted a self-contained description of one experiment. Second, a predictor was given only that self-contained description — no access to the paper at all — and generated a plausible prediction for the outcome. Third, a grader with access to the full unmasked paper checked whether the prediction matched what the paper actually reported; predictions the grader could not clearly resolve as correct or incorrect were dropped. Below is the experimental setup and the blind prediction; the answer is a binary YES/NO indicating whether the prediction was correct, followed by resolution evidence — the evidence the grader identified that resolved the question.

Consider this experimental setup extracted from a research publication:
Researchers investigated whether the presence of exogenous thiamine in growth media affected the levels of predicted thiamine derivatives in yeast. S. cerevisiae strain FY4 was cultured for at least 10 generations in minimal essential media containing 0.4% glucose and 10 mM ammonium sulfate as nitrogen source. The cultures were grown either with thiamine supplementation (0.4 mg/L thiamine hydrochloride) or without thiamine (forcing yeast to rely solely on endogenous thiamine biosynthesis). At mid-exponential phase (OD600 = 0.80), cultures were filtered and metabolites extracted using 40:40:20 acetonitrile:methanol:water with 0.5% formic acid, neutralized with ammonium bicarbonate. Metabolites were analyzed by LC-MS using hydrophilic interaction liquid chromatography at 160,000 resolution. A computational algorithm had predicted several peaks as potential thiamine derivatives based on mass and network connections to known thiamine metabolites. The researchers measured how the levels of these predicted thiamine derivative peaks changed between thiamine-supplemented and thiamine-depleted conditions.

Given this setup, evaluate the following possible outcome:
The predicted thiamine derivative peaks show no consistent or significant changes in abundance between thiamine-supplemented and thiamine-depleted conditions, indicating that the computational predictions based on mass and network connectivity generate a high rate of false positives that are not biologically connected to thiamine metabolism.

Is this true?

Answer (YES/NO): NO